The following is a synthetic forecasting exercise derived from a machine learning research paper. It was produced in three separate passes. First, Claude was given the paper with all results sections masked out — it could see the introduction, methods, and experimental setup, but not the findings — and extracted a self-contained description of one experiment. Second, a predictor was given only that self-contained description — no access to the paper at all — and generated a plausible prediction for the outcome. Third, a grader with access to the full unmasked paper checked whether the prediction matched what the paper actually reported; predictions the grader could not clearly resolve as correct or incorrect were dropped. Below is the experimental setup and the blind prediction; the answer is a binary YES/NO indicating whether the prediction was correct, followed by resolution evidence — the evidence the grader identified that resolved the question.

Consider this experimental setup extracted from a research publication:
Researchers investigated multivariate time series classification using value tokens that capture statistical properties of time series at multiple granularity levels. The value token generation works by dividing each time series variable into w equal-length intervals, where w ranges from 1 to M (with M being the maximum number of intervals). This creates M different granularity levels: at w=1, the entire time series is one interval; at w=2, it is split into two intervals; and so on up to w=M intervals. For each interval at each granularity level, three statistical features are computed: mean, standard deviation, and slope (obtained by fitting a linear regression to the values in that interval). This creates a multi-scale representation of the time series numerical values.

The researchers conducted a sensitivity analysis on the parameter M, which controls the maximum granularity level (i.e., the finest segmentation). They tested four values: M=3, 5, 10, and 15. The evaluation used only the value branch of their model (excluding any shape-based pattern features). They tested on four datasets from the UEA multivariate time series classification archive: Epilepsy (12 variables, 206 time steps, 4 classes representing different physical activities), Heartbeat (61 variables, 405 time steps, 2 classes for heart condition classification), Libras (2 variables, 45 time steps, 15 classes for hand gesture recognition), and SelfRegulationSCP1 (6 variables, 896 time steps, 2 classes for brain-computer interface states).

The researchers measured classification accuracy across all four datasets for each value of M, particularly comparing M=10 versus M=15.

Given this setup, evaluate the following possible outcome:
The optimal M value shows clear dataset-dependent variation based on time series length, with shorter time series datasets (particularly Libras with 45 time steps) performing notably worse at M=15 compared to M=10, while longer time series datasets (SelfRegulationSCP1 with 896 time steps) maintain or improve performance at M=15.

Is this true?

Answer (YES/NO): NO